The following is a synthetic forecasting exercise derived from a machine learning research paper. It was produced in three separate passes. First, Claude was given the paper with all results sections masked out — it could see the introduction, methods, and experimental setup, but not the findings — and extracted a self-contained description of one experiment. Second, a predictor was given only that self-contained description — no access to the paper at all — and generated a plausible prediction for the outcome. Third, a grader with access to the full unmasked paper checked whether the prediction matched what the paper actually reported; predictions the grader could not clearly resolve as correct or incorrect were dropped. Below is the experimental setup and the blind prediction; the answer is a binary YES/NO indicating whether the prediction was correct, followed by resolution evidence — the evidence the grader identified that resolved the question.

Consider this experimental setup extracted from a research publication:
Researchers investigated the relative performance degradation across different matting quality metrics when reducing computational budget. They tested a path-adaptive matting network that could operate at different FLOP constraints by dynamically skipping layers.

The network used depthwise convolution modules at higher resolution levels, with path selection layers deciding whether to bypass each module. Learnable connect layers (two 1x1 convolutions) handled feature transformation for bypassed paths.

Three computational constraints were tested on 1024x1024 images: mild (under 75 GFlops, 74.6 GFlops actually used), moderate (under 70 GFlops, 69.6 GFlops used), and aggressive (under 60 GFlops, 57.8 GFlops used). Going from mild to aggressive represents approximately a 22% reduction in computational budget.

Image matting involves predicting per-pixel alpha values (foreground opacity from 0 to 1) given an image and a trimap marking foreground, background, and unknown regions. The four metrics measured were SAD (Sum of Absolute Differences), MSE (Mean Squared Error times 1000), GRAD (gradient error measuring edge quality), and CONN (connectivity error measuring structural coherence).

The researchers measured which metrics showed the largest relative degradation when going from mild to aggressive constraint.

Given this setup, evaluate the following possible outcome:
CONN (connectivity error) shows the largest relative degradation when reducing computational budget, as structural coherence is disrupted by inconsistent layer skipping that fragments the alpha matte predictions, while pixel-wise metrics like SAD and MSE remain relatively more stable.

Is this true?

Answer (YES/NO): NO